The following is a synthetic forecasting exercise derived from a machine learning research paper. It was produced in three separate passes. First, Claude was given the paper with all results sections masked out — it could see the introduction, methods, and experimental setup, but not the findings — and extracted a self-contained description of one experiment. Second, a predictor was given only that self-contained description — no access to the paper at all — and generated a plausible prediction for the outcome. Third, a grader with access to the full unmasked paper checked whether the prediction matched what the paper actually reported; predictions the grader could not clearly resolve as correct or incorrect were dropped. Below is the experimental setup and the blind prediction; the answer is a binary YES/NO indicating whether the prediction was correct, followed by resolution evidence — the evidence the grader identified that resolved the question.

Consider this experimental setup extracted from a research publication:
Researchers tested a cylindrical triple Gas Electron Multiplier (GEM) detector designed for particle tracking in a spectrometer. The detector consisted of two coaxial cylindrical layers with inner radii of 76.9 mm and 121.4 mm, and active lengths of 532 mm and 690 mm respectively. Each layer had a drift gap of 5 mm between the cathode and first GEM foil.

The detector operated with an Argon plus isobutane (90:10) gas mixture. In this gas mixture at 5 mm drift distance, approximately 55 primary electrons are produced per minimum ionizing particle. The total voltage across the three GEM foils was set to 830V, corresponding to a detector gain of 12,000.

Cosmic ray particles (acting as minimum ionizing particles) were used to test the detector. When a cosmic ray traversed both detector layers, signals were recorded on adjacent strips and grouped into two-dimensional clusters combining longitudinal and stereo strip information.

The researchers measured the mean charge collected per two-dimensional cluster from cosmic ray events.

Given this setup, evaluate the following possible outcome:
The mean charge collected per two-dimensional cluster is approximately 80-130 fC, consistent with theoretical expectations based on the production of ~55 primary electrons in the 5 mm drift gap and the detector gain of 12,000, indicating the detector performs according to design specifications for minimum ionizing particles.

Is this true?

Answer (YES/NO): YES